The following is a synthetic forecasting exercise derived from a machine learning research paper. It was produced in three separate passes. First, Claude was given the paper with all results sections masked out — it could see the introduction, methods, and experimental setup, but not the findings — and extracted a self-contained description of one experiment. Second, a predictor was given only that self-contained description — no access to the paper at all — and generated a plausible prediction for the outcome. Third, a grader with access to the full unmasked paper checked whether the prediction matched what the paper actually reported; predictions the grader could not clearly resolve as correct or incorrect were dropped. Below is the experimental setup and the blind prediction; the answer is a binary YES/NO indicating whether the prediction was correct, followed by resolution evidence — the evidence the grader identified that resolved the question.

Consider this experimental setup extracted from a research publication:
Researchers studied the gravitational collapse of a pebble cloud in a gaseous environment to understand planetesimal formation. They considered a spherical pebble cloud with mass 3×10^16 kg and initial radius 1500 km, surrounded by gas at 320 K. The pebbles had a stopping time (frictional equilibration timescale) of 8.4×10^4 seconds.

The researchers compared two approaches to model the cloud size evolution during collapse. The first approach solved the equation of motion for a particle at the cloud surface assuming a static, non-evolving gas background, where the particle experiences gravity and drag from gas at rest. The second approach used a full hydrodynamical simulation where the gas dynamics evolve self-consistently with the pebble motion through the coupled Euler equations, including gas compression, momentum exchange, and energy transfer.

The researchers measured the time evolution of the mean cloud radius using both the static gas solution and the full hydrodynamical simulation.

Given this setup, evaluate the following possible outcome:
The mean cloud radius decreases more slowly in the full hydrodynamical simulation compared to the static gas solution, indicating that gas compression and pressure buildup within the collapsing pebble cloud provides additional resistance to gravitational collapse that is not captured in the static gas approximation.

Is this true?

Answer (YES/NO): NO